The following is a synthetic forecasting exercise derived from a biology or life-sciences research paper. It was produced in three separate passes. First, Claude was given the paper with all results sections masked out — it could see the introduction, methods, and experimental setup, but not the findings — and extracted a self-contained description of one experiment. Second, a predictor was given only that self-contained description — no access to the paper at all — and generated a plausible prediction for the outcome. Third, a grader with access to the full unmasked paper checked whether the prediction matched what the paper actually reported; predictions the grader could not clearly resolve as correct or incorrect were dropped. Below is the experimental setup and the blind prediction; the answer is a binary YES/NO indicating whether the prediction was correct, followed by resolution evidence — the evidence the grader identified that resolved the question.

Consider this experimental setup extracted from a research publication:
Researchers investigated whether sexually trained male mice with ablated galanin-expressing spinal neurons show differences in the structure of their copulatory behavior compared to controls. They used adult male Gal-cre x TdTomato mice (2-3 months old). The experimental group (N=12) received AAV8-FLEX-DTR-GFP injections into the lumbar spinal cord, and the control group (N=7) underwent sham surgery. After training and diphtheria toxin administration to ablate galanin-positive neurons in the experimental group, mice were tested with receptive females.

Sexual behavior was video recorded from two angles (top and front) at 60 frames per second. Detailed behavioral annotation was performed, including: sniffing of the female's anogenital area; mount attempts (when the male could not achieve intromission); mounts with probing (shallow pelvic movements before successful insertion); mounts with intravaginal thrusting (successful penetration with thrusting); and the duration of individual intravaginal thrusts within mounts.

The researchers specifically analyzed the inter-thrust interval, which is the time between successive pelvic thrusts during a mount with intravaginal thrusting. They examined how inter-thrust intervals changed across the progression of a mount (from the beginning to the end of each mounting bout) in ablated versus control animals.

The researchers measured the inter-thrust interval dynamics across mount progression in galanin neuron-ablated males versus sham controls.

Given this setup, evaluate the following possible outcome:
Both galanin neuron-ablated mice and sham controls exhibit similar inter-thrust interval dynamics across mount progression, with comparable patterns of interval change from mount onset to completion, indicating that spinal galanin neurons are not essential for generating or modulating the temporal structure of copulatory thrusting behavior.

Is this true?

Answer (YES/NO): YES